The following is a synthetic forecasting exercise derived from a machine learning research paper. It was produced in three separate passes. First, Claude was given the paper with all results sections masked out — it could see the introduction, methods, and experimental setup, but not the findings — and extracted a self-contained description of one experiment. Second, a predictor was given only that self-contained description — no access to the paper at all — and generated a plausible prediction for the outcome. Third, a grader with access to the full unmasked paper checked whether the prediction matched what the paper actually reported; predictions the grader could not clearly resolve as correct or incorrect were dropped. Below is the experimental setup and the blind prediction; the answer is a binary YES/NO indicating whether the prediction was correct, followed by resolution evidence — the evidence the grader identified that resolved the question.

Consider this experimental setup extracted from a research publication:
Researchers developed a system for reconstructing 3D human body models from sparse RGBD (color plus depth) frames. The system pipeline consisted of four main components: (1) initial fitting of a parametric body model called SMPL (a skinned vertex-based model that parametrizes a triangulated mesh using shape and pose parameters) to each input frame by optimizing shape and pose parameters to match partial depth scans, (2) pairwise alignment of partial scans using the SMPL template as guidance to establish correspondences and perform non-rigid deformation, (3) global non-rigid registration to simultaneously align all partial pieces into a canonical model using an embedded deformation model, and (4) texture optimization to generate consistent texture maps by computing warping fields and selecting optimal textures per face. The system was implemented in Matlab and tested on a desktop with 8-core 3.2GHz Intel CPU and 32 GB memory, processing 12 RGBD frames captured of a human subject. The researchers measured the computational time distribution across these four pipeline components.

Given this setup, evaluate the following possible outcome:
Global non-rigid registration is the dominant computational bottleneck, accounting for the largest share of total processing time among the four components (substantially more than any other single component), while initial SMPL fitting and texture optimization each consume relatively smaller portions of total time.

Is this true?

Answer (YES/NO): NO